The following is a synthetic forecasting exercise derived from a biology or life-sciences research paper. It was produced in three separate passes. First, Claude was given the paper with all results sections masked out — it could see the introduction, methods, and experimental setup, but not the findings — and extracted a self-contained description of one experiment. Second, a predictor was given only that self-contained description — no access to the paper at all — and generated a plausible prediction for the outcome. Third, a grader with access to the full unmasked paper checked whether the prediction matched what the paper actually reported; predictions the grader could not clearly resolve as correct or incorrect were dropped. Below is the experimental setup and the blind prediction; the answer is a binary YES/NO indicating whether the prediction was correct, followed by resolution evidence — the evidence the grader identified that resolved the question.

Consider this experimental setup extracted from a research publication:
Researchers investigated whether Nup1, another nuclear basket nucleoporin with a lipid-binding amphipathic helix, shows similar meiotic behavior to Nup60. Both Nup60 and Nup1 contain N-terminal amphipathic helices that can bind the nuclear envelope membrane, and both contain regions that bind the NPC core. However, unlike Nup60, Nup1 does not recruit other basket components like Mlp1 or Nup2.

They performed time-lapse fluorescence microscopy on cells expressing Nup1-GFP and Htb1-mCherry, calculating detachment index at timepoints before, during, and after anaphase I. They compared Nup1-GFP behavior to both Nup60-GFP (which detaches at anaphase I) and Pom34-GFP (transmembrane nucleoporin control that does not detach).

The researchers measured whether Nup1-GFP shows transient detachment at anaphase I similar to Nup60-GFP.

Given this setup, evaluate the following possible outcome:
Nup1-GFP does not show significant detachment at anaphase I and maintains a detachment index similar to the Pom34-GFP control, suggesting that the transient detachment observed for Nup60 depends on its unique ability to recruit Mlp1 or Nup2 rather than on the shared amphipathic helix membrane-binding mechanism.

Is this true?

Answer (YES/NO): NO